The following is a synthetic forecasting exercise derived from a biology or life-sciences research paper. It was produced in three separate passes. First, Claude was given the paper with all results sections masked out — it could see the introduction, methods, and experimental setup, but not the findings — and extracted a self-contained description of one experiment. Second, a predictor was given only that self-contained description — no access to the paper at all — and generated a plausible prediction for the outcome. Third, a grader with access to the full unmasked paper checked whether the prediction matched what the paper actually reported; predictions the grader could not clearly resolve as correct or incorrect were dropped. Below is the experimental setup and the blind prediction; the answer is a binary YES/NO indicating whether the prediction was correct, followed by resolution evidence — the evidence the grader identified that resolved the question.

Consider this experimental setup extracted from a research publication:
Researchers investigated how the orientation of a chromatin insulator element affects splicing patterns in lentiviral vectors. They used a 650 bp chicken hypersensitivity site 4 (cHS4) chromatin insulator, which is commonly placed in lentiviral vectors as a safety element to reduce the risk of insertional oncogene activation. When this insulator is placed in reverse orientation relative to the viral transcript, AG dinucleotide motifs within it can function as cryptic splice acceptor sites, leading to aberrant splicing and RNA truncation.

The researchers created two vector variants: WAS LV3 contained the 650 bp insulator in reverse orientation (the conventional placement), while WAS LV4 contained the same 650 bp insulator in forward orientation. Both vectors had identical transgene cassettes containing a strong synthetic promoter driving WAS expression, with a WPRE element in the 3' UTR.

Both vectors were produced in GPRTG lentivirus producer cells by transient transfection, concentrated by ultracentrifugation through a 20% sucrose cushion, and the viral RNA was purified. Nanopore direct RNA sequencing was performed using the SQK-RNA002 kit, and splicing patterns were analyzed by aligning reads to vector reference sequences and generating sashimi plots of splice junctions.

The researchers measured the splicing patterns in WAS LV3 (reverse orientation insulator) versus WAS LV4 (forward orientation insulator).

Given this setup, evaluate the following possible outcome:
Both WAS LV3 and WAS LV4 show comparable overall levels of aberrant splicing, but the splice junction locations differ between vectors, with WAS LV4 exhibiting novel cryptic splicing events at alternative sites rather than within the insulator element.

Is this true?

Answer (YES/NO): NO